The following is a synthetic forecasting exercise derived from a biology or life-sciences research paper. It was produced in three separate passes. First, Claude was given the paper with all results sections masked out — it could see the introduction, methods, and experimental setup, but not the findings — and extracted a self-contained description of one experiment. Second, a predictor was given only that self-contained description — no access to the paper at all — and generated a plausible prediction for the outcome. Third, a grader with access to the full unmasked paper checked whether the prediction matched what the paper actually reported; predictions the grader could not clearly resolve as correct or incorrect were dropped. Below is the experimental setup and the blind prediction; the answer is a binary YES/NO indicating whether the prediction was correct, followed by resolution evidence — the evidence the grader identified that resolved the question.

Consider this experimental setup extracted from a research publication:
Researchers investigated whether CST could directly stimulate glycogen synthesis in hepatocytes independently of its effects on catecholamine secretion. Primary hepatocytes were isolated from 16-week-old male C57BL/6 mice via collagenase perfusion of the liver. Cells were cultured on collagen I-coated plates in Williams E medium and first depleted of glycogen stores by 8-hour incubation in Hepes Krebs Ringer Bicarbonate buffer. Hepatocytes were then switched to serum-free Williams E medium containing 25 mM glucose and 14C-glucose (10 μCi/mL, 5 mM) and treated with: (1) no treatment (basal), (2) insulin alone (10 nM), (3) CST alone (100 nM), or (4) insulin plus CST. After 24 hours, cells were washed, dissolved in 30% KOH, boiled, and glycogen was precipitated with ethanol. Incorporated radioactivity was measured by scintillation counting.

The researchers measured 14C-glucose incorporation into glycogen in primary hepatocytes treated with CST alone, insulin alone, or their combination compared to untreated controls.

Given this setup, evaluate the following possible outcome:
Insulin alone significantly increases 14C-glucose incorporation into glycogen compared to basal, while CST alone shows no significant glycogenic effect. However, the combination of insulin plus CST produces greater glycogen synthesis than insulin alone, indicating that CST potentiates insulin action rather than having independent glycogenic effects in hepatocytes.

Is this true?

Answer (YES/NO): NO